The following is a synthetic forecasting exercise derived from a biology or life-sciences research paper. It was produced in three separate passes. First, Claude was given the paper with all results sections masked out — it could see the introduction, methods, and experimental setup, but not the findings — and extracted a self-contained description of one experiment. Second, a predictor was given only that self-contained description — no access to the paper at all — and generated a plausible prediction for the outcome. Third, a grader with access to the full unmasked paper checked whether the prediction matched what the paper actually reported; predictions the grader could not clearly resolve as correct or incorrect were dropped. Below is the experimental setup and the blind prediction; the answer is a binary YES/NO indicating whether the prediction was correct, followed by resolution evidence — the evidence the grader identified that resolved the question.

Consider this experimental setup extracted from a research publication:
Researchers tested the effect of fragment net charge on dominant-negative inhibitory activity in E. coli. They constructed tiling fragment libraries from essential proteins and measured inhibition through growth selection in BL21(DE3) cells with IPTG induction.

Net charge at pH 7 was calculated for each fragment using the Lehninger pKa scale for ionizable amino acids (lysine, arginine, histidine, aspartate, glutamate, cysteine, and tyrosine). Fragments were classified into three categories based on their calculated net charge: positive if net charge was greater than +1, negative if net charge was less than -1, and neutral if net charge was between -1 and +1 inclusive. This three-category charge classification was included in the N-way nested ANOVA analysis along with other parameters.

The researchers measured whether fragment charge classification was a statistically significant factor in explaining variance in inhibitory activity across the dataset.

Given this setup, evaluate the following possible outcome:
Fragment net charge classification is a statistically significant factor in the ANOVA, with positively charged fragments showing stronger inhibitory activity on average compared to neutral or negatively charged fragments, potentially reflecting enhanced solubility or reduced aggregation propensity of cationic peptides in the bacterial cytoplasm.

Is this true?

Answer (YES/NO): NO